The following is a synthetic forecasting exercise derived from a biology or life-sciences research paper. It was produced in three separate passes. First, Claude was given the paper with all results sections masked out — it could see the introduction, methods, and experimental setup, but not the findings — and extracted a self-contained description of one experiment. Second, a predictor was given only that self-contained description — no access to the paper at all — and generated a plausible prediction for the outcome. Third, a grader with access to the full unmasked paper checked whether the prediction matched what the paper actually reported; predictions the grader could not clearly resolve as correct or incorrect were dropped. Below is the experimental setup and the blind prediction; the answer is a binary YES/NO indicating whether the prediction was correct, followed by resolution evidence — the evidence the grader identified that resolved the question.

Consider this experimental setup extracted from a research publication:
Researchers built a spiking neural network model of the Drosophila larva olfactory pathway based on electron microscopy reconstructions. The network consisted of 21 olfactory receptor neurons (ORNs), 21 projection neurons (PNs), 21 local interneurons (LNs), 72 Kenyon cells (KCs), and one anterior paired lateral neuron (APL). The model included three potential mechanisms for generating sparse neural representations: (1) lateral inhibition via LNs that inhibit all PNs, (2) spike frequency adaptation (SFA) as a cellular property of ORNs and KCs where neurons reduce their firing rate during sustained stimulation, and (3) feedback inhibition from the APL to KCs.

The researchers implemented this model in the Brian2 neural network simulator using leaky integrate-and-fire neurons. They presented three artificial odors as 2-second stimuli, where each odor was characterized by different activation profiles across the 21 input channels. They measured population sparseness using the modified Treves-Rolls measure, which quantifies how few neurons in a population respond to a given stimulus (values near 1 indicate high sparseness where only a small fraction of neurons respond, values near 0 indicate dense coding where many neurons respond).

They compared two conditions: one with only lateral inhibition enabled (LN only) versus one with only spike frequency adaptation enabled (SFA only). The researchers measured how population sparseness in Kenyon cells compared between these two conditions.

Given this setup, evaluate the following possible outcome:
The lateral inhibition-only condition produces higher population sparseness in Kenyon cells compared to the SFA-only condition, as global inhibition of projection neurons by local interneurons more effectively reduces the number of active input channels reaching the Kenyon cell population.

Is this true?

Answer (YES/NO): YES